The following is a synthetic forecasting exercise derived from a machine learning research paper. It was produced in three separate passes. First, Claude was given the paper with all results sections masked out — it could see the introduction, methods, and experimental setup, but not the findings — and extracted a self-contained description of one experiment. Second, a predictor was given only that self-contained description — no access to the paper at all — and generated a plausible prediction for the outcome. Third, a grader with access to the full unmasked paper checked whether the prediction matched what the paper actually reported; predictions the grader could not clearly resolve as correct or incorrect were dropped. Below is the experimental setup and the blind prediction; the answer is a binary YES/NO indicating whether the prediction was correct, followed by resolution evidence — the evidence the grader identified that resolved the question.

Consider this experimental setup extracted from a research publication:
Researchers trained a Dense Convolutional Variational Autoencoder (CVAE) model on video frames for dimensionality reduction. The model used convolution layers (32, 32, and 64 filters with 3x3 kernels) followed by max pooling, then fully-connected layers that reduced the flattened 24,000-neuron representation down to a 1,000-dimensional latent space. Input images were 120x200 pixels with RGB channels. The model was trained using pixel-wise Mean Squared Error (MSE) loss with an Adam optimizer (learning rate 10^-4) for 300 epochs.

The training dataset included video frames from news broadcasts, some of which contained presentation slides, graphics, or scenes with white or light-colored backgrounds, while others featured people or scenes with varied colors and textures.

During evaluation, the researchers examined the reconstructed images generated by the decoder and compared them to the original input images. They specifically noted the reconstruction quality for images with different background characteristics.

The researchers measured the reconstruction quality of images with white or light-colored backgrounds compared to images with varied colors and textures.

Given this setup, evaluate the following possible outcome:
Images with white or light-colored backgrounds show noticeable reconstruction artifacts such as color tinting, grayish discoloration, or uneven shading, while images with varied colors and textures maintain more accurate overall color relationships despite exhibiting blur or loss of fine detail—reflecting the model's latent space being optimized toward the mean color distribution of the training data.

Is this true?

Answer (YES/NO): NO